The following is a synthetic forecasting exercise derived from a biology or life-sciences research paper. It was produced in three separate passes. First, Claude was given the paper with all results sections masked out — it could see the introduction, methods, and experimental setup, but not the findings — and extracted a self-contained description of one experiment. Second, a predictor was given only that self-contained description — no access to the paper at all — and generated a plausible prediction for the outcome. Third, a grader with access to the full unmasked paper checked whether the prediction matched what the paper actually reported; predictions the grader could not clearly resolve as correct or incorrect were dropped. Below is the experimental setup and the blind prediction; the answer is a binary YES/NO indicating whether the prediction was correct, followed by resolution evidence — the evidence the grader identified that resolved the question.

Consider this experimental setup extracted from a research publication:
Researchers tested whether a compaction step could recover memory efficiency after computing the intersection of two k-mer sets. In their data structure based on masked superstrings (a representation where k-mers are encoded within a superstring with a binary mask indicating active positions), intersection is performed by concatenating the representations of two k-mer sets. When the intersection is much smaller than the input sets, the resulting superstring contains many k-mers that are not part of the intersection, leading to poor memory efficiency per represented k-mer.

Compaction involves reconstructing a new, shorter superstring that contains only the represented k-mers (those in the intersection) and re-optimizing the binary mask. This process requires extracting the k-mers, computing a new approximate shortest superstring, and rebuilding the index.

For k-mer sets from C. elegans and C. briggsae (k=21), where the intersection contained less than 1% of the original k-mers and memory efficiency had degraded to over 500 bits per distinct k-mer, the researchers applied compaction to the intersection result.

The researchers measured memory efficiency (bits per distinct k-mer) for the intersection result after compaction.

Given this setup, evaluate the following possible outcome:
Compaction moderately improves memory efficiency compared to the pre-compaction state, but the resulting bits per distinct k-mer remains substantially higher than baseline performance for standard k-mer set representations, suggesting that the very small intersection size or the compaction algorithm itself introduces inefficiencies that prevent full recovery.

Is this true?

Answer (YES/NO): NO